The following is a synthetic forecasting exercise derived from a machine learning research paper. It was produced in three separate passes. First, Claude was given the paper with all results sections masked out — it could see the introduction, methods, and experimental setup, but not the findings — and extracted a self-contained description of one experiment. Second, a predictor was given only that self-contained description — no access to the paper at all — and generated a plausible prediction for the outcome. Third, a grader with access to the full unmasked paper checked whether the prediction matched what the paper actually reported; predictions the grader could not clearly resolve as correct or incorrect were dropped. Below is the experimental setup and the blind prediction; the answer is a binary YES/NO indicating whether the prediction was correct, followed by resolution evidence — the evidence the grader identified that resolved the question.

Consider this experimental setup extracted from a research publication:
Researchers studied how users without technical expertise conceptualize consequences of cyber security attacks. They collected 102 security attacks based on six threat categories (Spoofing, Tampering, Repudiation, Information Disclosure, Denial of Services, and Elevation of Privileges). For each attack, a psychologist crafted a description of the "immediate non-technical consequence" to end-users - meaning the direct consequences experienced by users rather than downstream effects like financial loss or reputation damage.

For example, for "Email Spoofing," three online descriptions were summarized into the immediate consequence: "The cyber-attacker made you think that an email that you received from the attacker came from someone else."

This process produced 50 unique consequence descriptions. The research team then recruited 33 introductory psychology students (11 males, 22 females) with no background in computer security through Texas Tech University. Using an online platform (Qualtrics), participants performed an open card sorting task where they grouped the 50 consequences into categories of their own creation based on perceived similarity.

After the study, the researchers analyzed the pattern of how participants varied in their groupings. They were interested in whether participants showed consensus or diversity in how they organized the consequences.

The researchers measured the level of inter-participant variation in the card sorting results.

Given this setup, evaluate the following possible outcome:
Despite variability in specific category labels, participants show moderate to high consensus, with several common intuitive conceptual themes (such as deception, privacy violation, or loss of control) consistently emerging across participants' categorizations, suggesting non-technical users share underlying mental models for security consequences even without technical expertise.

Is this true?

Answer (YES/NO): NO